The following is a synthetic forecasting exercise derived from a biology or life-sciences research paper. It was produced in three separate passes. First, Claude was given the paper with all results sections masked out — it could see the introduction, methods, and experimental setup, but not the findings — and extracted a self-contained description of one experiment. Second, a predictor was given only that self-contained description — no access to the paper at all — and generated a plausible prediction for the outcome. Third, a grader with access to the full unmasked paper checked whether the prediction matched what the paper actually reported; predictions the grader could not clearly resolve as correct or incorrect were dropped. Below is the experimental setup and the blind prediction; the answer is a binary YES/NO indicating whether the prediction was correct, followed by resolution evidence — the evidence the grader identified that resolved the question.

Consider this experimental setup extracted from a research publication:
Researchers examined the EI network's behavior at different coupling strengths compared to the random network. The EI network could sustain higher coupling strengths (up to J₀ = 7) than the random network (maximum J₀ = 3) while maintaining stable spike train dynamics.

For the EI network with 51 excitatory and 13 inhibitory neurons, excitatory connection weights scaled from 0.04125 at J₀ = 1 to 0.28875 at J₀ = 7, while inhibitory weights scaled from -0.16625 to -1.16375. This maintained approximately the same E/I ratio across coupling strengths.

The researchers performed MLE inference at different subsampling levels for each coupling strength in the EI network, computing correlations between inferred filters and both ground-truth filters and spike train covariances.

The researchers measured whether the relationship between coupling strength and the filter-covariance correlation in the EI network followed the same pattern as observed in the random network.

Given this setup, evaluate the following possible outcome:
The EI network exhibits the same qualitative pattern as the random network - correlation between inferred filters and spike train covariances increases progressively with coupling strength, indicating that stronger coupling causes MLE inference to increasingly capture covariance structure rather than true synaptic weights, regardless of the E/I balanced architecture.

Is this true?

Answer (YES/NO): NO